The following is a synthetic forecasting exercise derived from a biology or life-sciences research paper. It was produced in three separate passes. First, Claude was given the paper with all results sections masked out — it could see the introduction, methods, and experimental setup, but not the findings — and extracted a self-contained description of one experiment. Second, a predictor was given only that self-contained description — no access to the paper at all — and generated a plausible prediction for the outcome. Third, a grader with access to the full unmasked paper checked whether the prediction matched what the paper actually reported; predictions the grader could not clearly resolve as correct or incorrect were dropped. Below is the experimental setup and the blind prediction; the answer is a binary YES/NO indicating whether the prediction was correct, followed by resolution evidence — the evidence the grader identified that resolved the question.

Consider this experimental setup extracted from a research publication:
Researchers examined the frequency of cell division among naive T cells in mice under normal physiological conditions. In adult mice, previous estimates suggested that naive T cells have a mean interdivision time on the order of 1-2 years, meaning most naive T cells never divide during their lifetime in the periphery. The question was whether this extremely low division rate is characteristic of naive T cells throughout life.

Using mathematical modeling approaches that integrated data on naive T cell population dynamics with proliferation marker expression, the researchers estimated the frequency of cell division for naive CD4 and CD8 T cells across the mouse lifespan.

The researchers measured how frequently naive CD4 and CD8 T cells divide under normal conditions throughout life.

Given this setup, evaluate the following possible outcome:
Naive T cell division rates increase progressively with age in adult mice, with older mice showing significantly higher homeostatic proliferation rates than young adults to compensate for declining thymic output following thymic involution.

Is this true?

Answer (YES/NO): NO